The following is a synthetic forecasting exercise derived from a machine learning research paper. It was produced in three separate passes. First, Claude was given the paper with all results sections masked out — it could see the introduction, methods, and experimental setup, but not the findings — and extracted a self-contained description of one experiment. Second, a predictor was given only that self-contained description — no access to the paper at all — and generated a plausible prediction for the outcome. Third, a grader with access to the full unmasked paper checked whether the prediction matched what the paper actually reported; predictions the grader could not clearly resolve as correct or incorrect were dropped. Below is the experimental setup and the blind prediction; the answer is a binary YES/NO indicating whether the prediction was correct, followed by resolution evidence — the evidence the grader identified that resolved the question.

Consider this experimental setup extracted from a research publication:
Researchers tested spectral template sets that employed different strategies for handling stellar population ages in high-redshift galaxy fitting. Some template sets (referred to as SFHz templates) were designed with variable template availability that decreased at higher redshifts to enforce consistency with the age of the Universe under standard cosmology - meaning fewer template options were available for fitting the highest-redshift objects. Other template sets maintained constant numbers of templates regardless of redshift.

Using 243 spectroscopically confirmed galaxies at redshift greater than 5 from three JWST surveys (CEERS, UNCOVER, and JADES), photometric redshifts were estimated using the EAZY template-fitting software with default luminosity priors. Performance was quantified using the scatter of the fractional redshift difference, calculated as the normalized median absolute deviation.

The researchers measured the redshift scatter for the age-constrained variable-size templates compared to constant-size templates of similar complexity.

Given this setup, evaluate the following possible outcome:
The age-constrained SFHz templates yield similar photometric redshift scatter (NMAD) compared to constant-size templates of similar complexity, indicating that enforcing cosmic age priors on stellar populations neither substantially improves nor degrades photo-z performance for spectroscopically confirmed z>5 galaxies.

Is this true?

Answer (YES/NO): NO